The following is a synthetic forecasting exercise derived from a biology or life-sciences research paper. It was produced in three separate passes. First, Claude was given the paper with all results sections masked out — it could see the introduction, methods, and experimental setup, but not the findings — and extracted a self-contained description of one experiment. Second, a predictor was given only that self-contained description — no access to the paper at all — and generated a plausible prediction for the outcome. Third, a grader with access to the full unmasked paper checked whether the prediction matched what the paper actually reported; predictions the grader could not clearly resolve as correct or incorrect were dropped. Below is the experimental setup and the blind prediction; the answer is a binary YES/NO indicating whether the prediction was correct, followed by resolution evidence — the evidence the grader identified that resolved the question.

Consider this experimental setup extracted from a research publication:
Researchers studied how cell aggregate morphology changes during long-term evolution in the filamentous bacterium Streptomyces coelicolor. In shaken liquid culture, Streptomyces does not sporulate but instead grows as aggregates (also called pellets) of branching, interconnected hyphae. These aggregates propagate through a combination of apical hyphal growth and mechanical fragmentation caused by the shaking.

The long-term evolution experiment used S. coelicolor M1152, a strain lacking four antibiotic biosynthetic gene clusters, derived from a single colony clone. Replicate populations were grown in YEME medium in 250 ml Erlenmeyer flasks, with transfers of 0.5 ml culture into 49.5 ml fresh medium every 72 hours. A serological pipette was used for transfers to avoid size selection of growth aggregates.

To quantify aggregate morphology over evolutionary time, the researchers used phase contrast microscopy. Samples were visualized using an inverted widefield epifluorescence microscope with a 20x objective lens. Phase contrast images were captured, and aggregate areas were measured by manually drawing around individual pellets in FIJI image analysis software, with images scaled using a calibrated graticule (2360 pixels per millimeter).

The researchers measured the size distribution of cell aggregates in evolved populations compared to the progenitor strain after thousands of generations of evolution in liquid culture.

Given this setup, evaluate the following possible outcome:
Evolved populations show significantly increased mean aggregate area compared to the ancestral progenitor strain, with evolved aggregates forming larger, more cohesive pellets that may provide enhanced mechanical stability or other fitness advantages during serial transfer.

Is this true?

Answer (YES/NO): NO